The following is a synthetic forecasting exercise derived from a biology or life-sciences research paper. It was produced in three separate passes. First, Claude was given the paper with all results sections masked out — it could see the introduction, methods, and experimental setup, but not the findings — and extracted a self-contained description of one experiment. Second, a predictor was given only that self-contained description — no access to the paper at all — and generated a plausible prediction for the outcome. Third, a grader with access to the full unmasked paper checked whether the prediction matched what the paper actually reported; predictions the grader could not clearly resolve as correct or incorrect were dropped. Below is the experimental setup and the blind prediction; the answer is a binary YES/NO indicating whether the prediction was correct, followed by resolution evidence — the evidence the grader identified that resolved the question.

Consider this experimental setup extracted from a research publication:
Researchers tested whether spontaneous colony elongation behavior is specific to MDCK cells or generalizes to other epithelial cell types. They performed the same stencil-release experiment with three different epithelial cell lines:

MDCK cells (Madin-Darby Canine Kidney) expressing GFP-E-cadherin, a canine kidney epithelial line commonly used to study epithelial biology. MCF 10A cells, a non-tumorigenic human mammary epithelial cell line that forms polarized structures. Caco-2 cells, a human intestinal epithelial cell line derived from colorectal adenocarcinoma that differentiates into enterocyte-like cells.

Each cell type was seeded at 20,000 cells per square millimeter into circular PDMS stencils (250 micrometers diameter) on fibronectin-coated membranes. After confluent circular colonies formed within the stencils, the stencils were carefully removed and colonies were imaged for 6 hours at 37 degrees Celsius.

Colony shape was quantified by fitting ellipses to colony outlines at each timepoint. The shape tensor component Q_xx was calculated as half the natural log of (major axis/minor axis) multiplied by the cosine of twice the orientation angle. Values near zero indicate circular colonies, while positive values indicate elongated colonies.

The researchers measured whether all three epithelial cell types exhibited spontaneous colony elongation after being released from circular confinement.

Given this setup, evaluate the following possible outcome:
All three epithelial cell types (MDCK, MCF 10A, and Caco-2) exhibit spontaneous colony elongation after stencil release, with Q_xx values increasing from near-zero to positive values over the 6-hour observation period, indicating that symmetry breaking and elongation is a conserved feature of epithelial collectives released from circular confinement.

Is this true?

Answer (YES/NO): YES